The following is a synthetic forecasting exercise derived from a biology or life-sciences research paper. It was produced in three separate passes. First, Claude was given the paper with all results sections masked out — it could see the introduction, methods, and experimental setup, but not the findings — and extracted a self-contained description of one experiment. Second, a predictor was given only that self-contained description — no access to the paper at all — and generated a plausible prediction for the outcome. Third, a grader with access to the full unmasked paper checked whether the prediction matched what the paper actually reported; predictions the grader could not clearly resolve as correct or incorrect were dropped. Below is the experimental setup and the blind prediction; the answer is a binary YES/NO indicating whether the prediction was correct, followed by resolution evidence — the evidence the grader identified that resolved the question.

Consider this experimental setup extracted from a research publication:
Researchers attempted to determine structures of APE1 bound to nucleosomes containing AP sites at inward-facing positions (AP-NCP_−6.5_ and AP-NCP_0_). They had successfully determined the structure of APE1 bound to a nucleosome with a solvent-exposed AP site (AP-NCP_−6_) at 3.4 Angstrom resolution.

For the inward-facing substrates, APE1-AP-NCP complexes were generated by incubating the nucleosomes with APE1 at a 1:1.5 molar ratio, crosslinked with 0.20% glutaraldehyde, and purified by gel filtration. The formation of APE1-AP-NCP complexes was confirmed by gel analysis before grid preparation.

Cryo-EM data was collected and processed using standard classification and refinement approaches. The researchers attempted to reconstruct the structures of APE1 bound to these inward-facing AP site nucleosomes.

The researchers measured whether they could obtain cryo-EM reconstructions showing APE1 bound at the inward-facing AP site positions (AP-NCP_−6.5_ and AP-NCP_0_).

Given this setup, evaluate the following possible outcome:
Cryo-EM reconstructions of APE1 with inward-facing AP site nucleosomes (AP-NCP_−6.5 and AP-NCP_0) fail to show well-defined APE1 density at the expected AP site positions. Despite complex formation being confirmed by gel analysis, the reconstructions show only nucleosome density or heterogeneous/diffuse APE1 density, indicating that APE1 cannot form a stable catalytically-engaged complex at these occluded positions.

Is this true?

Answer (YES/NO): YES